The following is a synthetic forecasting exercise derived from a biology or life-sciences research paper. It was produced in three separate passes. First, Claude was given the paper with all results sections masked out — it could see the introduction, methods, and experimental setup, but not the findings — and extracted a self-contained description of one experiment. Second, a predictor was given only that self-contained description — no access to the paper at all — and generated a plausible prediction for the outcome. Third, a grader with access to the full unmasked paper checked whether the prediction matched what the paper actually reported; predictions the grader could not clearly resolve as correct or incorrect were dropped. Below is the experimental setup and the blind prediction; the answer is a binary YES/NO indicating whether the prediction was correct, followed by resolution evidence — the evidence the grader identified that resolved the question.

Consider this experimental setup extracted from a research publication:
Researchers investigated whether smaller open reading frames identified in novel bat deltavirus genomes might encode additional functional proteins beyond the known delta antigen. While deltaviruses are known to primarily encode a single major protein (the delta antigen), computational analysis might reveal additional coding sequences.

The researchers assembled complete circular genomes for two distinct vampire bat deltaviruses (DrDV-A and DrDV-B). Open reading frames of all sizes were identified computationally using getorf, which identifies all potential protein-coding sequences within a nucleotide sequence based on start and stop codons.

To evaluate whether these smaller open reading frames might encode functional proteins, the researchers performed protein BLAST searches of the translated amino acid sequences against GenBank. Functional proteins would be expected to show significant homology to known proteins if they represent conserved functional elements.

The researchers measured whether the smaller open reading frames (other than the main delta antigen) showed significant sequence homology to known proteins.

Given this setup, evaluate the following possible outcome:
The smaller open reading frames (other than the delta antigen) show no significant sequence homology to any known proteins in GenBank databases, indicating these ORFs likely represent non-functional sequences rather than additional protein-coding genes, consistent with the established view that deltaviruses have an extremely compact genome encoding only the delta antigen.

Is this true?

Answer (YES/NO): YES